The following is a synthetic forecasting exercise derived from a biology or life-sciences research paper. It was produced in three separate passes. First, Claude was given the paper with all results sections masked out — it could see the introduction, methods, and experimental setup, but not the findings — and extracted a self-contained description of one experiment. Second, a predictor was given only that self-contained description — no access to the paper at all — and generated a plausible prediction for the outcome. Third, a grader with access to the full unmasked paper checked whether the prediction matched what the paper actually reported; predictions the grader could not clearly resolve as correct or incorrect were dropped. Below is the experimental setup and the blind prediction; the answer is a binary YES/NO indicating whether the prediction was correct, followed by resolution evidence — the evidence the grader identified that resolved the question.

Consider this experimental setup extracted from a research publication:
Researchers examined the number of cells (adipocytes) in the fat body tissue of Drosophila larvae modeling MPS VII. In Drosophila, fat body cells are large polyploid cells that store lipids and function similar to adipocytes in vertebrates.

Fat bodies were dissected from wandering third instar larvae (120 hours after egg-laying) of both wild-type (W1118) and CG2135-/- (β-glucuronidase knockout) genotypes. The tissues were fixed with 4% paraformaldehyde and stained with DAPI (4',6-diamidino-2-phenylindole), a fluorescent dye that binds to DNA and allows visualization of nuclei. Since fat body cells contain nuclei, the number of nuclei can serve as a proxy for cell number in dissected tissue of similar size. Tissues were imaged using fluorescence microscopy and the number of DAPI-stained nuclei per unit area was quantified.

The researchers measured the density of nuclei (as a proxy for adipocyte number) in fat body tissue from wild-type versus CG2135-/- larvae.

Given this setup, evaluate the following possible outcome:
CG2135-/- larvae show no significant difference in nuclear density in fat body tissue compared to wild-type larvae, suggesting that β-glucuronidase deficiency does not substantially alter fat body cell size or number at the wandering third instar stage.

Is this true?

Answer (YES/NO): NO